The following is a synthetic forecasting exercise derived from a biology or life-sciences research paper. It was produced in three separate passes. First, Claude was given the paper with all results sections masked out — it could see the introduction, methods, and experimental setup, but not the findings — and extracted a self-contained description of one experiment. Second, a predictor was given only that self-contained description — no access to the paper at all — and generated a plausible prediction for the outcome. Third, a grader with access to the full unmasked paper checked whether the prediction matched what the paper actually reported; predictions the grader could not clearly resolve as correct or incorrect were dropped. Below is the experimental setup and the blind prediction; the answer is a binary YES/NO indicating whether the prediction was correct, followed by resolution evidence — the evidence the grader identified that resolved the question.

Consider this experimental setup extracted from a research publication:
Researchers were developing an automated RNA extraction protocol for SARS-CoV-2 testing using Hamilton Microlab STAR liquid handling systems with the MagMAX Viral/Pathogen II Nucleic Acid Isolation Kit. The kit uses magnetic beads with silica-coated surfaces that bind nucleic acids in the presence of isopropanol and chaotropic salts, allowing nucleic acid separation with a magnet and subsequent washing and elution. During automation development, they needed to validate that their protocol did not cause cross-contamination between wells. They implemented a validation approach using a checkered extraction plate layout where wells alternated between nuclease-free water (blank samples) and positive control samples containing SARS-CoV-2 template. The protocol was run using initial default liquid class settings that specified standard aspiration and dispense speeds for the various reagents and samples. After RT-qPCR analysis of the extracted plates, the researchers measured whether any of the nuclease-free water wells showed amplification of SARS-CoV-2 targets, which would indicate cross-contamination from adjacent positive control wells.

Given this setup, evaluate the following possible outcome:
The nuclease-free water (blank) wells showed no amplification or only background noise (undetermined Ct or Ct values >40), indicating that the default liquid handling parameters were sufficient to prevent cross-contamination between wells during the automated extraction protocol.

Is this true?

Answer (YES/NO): NO